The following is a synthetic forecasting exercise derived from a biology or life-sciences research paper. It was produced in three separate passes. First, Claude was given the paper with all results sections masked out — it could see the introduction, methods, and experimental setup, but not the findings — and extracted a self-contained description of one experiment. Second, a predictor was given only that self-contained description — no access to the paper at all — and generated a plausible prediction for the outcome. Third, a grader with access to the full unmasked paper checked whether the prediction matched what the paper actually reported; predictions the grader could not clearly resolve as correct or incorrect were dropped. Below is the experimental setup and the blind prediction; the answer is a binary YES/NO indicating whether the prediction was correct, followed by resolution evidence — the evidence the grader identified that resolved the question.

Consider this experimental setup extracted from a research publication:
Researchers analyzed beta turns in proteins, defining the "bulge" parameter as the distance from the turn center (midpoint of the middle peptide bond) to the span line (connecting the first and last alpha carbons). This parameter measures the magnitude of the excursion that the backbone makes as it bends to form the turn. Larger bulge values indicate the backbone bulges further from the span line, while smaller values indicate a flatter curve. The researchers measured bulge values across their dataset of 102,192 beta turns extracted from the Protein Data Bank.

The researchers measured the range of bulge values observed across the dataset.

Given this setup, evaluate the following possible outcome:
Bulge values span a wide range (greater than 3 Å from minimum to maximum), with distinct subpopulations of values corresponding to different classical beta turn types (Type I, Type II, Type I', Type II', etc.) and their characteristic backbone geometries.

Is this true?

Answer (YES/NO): YES